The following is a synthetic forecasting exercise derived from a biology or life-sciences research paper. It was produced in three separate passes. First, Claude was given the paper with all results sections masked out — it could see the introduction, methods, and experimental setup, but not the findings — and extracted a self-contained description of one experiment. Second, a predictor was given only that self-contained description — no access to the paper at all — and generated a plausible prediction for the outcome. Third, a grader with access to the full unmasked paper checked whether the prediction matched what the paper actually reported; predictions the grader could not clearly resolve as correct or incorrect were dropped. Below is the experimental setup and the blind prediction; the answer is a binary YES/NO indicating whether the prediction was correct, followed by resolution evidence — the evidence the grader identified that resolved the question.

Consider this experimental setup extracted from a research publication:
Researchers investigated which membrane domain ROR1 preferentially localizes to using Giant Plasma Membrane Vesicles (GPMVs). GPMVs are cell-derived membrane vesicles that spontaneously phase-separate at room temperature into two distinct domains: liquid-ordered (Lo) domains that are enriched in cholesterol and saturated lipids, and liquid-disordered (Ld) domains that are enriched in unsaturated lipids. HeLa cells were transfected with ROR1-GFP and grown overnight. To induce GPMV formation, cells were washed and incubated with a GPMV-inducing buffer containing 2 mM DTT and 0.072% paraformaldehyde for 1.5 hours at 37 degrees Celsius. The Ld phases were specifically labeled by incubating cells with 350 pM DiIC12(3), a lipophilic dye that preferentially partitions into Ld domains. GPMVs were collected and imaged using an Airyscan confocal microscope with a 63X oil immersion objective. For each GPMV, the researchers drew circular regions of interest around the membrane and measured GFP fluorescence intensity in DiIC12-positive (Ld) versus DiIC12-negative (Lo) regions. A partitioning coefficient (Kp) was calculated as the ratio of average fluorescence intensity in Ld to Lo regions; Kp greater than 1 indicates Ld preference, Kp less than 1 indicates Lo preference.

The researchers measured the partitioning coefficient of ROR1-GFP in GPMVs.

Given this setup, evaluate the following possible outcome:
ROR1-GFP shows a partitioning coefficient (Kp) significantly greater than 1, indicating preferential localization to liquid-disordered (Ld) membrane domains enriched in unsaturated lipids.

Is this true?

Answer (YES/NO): YES